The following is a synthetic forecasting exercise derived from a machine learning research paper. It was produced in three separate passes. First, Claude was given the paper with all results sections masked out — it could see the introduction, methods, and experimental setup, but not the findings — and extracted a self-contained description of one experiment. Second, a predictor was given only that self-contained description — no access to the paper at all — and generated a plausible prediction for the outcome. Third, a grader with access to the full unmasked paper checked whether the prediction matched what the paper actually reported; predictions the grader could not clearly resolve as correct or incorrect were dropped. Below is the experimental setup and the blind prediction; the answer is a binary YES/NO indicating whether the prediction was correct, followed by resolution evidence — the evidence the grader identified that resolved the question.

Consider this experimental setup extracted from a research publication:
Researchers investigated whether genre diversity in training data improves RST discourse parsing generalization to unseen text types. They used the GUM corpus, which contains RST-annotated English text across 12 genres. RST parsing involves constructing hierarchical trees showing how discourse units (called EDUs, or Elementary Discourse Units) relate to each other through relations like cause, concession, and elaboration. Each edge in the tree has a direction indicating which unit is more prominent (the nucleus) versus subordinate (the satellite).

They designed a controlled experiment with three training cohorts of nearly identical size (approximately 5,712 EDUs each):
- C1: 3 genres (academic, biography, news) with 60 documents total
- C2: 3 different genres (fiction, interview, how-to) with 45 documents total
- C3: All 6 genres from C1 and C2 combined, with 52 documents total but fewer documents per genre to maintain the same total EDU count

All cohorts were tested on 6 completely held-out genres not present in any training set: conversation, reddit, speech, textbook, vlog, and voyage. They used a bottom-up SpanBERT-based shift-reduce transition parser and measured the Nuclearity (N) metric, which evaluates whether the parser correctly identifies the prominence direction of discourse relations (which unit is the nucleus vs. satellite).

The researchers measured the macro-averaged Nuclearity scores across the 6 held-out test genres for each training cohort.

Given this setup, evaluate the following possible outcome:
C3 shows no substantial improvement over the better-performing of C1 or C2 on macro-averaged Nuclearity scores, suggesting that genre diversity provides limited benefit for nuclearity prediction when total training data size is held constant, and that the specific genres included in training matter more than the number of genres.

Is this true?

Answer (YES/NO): NO